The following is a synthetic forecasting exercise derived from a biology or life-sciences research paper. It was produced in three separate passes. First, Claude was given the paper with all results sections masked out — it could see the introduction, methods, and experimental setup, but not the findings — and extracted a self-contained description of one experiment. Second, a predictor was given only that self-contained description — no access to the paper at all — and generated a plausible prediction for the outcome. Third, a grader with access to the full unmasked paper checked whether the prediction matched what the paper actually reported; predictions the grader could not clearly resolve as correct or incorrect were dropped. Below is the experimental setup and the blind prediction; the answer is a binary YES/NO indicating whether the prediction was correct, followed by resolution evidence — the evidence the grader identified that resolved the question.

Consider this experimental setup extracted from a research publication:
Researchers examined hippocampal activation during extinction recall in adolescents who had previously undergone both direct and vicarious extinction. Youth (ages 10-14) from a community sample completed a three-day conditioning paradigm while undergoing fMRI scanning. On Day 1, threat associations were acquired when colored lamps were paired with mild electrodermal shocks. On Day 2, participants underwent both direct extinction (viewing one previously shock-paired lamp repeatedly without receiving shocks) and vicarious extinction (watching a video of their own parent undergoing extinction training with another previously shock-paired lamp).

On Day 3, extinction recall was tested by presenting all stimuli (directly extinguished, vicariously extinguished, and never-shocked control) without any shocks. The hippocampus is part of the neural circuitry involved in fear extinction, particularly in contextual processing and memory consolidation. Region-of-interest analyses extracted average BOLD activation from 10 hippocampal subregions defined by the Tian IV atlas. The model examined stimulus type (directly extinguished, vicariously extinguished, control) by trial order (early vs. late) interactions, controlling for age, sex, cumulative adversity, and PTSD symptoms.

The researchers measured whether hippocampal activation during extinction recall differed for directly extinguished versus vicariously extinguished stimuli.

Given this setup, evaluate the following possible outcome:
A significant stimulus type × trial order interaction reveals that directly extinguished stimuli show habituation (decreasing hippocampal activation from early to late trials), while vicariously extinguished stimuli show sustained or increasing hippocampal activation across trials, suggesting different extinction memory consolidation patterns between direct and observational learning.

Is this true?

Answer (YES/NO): NO